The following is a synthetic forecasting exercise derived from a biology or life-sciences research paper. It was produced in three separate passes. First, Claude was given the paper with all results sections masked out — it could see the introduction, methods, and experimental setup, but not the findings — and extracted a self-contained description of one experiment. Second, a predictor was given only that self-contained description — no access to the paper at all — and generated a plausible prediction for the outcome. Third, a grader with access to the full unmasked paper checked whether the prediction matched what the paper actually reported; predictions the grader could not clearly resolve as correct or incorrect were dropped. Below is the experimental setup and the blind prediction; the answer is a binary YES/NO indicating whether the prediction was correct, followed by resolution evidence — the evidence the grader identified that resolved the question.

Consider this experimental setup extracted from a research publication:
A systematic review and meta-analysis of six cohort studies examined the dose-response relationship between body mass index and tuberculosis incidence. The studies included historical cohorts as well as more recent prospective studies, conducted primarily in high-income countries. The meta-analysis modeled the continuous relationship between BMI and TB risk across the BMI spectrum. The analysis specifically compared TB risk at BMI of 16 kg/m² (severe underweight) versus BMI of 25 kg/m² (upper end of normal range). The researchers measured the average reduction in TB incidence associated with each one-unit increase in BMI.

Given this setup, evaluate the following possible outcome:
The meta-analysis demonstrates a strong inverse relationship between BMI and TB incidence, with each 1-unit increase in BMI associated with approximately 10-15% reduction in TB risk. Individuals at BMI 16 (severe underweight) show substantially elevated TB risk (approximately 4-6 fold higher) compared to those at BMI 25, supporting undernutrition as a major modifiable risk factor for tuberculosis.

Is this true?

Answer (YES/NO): NO